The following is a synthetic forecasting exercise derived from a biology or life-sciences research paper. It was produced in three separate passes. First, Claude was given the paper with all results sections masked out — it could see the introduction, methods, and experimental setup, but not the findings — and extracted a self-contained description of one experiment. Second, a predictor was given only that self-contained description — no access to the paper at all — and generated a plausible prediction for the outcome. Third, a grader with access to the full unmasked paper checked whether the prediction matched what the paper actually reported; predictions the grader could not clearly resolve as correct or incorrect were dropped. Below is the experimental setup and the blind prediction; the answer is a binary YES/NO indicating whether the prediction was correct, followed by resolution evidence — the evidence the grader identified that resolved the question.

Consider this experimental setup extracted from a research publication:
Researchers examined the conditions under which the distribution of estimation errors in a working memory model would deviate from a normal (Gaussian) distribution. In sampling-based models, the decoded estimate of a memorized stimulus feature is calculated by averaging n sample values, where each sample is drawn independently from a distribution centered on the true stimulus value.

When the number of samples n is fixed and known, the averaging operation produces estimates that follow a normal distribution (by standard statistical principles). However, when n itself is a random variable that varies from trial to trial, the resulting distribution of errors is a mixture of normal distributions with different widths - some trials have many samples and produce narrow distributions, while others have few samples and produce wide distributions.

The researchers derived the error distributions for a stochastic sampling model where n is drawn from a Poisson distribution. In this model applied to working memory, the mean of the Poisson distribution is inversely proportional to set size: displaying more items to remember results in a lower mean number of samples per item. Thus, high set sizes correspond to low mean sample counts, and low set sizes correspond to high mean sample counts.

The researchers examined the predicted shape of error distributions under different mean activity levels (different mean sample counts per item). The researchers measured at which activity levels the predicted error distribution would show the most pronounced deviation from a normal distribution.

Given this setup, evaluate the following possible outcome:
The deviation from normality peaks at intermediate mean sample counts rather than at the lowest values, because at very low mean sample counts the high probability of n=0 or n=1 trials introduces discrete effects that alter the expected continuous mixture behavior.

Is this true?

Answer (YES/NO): NO